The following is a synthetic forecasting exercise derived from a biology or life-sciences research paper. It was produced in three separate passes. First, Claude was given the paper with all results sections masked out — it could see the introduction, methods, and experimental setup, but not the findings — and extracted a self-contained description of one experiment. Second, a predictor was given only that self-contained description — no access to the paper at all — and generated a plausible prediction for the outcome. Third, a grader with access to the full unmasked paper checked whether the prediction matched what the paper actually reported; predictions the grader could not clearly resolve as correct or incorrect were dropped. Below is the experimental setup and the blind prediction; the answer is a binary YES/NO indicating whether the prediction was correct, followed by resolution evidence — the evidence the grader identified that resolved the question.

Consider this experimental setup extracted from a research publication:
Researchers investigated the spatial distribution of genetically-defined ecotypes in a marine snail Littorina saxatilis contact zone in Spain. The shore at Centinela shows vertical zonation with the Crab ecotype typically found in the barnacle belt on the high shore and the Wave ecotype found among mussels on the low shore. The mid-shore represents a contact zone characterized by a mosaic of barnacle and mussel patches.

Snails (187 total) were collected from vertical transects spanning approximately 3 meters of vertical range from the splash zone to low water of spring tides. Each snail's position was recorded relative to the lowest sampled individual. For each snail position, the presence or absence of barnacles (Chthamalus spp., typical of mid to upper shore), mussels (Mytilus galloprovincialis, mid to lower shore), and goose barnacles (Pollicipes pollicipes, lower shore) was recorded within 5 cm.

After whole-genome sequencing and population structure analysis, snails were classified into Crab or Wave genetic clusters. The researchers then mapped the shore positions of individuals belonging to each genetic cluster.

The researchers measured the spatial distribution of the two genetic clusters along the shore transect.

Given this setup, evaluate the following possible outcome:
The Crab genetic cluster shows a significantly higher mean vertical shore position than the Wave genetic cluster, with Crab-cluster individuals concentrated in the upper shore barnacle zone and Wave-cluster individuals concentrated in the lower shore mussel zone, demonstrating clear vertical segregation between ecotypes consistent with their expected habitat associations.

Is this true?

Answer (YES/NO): NO